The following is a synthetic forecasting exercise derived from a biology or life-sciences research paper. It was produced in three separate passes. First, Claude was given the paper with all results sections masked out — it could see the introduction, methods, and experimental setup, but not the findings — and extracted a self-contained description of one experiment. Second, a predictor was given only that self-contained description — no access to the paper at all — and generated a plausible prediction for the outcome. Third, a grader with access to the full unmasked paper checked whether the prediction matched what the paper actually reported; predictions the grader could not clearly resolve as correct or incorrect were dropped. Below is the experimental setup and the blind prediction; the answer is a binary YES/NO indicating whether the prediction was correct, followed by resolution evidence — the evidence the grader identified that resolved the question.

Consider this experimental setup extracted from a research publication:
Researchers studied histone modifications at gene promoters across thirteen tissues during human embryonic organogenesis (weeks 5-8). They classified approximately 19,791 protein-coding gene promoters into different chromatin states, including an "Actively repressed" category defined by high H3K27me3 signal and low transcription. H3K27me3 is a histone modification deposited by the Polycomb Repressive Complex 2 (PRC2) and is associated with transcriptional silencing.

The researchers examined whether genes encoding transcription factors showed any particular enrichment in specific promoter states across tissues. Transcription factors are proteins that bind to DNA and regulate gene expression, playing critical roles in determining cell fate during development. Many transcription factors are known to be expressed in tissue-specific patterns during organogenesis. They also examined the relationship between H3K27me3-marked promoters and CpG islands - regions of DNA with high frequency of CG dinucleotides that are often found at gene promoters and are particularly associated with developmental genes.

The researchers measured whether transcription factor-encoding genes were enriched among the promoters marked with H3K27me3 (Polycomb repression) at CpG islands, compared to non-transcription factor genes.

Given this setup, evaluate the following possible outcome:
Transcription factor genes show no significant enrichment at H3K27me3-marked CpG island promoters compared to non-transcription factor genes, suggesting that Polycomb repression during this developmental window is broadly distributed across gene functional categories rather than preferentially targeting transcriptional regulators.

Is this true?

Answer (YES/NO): NO